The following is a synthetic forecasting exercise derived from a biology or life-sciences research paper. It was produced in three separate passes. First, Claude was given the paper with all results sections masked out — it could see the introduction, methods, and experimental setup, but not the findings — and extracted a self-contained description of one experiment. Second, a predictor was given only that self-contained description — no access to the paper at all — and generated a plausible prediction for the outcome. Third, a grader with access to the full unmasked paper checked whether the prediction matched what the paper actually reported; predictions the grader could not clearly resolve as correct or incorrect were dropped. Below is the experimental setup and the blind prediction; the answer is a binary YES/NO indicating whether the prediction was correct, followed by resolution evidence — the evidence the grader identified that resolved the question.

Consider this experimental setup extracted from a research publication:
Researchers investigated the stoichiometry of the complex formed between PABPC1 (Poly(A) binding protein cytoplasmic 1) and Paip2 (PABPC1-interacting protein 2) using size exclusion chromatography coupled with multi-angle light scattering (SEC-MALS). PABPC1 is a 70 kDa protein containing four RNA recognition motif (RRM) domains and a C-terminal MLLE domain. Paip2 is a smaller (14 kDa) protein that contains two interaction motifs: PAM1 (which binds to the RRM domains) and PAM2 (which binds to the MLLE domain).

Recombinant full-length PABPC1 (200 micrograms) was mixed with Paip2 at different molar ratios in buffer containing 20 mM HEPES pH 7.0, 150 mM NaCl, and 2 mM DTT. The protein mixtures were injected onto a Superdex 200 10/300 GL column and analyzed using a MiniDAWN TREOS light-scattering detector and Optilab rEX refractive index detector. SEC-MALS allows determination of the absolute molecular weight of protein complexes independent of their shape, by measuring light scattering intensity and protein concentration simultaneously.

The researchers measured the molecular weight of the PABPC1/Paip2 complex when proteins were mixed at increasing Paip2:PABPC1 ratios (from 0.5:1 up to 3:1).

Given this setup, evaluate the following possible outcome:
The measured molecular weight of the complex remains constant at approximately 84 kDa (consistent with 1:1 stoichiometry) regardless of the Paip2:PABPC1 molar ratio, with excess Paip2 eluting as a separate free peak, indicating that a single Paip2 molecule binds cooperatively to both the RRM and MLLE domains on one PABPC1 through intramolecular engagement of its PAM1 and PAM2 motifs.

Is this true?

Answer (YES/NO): NO